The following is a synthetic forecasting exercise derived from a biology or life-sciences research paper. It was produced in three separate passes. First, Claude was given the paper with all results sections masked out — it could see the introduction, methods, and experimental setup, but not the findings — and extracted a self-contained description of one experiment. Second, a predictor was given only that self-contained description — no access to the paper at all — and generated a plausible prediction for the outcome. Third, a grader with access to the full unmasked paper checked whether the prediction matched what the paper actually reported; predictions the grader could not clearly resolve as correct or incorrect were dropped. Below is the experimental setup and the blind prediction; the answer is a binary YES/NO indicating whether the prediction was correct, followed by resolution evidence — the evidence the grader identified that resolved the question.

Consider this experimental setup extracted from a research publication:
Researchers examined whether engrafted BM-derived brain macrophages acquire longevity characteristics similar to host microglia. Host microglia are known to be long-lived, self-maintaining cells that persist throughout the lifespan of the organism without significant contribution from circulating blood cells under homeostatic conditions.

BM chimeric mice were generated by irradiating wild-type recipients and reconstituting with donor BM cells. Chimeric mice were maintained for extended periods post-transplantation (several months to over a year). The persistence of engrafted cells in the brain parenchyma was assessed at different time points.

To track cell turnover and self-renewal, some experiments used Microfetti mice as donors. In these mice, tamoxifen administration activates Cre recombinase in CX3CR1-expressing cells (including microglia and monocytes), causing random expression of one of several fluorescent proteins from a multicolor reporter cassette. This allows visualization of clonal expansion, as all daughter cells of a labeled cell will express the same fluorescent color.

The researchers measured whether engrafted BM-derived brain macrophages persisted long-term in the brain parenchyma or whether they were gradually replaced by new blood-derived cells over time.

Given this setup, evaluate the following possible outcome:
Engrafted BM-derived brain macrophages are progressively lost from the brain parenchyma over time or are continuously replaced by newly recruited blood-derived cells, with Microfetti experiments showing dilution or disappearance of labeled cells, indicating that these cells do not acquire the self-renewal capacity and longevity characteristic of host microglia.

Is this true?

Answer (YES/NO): NO